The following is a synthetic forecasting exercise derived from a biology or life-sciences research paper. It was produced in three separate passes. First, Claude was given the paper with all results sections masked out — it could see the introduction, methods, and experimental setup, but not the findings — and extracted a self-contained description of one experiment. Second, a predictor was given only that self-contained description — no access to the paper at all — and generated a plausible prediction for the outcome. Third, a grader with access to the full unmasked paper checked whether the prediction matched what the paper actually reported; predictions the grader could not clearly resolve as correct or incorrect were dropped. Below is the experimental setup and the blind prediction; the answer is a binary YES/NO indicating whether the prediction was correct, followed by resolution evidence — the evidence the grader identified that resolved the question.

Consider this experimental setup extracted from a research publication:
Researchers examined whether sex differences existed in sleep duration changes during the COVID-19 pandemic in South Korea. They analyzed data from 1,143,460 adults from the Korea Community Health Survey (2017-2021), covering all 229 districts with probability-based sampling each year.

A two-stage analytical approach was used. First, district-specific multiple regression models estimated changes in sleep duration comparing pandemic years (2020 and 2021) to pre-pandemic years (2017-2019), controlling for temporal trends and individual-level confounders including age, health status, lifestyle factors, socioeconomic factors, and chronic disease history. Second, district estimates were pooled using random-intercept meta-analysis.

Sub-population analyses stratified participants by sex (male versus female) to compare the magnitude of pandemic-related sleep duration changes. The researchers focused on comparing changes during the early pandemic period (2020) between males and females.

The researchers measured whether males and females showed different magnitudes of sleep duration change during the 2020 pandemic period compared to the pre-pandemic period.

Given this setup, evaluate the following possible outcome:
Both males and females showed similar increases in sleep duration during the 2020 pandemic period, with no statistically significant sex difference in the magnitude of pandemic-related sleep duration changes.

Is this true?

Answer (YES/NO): NO